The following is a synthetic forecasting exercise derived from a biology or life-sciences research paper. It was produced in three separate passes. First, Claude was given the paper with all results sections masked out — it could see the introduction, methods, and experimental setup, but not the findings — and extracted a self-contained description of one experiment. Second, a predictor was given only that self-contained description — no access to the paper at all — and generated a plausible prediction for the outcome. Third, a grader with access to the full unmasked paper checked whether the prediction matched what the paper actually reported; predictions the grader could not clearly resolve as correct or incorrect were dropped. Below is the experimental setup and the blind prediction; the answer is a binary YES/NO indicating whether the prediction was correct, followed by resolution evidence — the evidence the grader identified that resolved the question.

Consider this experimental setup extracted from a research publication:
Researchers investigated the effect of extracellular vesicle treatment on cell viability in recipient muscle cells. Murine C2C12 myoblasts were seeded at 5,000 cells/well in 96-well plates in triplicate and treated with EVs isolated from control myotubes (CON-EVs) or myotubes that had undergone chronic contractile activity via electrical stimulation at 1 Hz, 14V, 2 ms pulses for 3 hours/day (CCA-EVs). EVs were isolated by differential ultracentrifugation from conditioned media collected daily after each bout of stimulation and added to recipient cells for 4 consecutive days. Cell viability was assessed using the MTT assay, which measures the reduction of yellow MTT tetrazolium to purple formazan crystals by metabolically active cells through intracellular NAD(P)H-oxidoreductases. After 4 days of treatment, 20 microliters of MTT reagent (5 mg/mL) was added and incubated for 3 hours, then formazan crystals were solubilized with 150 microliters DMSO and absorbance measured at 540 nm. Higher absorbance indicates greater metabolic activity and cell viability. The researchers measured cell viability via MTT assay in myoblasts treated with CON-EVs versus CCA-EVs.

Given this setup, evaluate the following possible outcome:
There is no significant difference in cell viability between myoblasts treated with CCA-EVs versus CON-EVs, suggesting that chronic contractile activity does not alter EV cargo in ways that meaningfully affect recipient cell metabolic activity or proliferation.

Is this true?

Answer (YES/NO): NO